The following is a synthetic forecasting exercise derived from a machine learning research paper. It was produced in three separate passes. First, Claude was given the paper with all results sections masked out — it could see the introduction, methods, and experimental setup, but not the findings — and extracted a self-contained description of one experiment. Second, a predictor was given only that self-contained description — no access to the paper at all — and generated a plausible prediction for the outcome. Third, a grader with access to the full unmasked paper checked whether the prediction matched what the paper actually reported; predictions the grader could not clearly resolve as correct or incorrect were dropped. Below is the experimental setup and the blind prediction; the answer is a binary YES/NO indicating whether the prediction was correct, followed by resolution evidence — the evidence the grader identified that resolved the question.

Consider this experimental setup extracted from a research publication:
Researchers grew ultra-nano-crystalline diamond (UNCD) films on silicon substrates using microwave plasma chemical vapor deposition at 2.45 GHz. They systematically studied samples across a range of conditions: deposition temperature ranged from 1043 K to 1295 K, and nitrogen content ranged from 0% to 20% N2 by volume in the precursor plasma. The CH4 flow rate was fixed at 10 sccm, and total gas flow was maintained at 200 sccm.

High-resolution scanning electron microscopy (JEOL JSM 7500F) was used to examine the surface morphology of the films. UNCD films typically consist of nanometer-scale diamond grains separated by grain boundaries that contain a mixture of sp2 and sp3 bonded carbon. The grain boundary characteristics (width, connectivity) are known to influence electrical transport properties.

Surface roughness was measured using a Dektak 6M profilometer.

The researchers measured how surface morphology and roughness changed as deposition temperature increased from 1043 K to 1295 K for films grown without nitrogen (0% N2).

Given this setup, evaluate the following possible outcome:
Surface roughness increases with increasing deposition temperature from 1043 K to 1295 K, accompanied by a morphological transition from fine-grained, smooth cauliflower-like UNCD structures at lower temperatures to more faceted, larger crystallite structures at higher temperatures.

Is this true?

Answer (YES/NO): NO